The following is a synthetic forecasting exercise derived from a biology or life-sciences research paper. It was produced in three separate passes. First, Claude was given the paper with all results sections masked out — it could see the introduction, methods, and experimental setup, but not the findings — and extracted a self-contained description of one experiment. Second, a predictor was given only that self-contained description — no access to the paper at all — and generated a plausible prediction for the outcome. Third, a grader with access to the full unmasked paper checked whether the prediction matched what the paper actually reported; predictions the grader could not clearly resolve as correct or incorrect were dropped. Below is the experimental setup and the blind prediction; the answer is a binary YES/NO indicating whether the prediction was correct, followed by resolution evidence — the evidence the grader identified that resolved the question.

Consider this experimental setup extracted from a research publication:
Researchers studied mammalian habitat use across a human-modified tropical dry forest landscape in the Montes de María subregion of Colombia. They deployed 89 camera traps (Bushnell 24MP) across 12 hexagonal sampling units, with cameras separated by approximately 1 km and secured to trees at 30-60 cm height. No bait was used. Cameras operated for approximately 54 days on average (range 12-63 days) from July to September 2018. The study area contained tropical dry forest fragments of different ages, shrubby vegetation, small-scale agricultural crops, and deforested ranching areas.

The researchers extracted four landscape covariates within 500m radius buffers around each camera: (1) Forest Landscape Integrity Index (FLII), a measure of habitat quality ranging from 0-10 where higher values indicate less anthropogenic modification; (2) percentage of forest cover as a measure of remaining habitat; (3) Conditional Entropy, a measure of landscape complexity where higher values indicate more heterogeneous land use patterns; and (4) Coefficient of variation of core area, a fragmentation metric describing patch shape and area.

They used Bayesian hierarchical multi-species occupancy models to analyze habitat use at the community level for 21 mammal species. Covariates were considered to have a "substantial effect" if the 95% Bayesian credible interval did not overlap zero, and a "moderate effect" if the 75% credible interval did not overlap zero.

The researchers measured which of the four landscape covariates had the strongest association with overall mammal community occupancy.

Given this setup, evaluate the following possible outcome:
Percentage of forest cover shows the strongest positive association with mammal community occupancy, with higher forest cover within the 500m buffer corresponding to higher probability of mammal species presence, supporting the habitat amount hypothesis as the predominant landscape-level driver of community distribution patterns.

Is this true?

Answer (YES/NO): YES